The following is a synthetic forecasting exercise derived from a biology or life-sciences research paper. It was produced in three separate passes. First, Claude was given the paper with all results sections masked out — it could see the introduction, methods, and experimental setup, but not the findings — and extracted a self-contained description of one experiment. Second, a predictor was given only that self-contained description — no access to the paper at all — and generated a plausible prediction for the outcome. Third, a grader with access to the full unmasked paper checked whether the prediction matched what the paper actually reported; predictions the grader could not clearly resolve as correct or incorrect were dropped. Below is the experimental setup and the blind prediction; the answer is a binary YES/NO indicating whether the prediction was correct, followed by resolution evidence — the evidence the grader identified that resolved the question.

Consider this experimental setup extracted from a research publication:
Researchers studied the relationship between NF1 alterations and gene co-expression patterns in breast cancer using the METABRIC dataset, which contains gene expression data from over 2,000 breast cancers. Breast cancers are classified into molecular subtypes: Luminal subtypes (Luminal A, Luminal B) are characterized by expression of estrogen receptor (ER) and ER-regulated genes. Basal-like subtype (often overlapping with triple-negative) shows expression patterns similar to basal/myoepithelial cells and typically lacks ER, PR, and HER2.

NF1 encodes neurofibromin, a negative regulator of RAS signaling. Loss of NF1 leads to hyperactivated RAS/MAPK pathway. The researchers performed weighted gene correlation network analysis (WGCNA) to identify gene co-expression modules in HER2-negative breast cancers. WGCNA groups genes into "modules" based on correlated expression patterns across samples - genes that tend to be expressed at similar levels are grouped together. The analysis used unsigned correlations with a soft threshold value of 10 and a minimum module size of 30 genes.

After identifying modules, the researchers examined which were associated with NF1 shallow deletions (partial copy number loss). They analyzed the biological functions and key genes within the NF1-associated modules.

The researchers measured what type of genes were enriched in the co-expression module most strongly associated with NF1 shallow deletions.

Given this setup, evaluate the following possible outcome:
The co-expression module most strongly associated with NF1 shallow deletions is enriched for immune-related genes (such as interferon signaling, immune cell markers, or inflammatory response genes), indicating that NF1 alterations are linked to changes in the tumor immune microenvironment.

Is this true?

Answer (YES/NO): NO